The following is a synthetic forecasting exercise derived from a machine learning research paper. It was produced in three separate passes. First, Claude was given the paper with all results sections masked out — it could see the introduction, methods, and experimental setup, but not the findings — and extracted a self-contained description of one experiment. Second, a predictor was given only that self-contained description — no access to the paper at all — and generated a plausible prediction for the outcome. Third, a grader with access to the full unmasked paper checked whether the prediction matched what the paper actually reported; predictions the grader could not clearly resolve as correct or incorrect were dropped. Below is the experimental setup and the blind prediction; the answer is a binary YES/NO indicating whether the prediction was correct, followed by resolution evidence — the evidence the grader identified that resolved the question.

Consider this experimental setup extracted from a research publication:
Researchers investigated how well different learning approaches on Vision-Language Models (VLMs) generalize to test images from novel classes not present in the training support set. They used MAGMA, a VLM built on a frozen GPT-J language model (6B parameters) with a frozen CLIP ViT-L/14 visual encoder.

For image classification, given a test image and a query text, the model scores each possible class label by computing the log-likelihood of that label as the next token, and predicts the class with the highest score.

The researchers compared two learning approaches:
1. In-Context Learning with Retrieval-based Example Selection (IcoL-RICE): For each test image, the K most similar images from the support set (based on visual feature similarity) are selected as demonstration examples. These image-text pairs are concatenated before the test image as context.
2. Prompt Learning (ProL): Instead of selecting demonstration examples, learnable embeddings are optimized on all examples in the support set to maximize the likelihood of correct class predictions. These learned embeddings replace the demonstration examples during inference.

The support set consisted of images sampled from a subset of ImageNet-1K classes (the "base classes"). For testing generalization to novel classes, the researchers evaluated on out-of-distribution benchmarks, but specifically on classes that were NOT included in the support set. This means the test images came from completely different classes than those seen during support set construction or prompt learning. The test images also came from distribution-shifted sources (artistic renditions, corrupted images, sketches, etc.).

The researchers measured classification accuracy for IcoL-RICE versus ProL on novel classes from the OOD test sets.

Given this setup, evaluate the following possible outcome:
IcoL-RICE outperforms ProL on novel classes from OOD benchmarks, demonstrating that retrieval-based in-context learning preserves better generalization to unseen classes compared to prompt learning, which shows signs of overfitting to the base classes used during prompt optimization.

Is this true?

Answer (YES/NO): YES